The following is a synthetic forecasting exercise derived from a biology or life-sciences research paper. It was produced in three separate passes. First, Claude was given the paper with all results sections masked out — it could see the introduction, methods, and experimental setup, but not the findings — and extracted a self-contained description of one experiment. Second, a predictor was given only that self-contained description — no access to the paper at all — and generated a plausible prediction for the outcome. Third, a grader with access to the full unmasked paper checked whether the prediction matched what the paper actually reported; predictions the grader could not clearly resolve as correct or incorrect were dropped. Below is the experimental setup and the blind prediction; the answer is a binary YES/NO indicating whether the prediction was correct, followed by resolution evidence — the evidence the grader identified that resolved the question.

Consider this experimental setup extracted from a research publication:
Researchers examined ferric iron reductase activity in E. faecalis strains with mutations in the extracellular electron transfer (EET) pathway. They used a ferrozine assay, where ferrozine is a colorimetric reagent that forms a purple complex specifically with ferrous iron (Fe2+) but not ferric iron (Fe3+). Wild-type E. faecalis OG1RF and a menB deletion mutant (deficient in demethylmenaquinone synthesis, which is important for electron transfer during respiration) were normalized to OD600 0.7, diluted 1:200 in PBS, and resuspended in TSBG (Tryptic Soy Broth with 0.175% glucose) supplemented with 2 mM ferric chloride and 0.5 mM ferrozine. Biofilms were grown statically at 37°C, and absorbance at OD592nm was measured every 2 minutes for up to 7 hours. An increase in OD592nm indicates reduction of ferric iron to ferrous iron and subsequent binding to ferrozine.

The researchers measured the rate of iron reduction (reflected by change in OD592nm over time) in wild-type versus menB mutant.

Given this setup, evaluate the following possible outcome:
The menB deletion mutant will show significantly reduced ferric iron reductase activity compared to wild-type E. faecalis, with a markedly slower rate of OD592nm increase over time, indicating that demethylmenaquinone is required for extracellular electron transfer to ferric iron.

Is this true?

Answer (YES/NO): YES